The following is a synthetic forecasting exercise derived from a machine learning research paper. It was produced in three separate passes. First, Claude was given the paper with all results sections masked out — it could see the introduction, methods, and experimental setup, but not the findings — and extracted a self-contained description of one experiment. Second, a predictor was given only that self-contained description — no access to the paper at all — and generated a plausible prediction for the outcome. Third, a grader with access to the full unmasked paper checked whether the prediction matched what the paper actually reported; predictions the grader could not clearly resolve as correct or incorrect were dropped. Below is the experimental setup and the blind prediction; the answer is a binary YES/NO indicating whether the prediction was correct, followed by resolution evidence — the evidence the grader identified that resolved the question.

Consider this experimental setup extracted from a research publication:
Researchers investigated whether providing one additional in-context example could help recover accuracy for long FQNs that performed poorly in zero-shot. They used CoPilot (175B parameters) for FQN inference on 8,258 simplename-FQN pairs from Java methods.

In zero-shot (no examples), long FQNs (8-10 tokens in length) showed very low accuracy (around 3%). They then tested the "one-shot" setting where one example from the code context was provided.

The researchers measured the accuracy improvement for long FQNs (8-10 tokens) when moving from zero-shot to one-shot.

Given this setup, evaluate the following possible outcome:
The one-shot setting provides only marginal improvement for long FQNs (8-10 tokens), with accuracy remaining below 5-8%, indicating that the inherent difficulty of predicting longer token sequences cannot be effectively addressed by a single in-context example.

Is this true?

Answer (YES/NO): NO